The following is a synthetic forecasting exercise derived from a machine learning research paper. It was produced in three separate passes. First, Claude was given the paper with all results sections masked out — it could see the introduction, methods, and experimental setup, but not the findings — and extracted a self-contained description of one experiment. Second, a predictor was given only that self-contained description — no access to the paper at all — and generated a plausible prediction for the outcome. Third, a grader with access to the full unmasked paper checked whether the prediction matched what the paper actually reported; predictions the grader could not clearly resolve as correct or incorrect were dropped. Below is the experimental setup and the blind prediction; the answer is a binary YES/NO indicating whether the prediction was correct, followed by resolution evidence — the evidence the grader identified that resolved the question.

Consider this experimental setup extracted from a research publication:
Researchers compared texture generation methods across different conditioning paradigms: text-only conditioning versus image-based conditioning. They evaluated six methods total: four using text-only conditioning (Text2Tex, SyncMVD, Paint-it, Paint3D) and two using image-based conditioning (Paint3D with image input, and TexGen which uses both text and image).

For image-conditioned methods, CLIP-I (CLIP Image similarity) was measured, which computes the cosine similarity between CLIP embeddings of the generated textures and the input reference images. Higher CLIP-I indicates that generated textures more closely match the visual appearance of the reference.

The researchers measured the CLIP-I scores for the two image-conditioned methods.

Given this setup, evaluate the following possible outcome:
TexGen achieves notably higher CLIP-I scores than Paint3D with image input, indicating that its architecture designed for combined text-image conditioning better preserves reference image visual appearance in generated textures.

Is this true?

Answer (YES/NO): NO